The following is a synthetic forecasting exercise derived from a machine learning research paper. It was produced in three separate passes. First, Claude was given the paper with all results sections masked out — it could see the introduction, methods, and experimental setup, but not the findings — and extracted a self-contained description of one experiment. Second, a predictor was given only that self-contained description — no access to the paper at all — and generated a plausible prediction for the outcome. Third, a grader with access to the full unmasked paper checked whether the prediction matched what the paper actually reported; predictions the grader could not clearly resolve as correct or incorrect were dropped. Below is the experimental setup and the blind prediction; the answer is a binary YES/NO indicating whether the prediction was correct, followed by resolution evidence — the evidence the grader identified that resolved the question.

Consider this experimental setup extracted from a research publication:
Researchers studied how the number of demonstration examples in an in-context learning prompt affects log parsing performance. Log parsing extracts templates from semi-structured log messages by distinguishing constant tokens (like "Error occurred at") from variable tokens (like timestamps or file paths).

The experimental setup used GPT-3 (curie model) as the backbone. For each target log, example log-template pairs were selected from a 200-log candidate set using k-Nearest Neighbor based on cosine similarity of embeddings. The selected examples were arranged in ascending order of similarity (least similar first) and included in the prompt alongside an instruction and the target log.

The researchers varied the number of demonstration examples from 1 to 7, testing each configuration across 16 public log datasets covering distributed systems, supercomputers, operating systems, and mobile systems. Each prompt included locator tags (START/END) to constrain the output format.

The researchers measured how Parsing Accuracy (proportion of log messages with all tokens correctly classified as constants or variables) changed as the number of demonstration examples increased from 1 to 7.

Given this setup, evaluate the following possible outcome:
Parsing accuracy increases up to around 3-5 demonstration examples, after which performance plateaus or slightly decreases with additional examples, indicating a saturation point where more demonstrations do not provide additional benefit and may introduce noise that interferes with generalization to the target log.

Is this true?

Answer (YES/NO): YES